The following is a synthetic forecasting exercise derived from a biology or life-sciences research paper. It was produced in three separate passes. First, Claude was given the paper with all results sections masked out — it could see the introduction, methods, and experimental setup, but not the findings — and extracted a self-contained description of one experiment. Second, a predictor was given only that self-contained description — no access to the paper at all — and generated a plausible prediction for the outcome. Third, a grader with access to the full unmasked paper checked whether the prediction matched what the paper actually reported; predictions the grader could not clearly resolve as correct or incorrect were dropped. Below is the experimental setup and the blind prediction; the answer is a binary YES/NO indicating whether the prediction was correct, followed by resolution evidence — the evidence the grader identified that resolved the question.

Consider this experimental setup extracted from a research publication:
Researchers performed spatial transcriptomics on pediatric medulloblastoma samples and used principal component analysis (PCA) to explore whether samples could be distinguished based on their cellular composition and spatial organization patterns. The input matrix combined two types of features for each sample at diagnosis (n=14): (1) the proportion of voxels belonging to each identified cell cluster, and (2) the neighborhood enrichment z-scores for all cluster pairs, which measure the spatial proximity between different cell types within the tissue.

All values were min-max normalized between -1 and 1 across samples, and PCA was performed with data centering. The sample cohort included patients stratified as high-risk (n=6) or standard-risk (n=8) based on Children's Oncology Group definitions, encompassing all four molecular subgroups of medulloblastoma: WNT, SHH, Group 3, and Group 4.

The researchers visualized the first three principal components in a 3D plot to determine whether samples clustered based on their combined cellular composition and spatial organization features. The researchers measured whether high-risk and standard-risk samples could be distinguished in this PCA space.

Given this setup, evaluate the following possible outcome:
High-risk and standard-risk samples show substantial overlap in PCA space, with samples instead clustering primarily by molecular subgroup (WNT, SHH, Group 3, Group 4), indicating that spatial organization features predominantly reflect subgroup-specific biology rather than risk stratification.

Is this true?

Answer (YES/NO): NO